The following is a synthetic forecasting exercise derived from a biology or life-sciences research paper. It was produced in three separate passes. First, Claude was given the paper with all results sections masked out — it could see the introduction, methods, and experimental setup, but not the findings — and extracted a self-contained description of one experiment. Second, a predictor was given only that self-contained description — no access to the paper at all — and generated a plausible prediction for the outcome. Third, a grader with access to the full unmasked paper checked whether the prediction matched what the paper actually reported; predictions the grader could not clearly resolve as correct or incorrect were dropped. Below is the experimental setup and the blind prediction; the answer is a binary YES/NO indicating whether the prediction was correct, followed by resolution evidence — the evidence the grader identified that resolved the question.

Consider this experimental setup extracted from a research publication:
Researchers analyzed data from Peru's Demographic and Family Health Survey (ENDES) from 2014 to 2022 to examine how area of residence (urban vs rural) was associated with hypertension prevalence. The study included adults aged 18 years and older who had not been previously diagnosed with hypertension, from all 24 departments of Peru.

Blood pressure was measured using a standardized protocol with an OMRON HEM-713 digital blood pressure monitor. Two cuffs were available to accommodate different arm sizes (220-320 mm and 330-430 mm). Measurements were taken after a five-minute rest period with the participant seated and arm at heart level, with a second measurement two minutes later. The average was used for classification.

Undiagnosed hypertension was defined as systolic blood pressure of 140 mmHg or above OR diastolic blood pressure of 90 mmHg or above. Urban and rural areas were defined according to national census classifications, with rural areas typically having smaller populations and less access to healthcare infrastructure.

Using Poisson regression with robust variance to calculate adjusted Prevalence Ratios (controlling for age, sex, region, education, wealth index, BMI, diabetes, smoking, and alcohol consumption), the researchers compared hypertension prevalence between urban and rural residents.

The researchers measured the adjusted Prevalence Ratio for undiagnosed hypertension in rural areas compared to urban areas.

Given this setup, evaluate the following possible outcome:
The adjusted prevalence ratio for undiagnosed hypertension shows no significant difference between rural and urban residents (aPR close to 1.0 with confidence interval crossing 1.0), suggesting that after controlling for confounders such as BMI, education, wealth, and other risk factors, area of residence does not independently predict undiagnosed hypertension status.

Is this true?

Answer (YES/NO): NO